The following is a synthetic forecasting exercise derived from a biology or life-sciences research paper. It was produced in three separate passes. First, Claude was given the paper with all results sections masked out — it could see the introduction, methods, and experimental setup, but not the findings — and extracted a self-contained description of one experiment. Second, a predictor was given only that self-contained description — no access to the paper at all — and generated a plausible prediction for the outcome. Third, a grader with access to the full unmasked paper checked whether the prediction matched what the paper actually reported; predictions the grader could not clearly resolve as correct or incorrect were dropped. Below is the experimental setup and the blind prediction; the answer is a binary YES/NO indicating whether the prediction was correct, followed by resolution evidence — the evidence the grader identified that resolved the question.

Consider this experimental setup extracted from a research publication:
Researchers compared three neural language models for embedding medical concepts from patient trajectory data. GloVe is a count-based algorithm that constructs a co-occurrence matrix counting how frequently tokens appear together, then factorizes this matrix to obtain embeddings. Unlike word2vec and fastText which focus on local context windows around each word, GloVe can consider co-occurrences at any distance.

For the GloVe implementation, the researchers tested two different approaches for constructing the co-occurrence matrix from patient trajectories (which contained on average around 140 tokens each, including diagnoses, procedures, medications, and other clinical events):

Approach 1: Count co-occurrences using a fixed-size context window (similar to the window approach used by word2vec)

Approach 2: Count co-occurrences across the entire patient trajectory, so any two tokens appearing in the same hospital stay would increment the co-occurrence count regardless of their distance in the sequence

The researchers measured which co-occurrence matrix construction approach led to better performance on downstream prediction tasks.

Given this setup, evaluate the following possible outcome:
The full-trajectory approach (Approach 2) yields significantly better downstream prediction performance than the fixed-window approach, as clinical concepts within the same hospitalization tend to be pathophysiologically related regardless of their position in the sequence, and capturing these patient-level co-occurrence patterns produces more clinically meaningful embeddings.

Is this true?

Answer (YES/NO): NO